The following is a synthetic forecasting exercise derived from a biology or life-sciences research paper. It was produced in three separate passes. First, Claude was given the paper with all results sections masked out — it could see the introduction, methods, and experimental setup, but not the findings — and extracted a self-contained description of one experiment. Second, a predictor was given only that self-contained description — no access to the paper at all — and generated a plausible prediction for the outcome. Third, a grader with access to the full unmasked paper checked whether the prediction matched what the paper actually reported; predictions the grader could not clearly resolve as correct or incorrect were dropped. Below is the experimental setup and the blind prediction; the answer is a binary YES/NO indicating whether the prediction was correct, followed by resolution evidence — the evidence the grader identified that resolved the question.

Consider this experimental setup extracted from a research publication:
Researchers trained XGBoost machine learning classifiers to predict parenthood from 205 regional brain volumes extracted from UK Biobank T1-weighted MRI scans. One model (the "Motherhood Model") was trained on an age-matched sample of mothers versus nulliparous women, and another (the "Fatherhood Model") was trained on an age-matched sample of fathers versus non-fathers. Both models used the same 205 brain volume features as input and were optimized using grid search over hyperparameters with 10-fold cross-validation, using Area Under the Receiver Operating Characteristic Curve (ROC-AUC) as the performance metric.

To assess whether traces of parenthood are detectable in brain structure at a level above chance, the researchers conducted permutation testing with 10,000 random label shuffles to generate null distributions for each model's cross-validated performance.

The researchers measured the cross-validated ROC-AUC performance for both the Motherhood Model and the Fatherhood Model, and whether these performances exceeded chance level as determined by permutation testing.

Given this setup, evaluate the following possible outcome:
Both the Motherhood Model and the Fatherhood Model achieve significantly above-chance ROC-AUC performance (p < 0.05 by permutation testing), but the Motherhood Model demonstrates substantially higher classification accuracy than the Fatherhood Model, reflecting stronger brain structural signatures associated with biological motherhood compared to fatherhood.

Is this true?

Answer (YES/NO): NO